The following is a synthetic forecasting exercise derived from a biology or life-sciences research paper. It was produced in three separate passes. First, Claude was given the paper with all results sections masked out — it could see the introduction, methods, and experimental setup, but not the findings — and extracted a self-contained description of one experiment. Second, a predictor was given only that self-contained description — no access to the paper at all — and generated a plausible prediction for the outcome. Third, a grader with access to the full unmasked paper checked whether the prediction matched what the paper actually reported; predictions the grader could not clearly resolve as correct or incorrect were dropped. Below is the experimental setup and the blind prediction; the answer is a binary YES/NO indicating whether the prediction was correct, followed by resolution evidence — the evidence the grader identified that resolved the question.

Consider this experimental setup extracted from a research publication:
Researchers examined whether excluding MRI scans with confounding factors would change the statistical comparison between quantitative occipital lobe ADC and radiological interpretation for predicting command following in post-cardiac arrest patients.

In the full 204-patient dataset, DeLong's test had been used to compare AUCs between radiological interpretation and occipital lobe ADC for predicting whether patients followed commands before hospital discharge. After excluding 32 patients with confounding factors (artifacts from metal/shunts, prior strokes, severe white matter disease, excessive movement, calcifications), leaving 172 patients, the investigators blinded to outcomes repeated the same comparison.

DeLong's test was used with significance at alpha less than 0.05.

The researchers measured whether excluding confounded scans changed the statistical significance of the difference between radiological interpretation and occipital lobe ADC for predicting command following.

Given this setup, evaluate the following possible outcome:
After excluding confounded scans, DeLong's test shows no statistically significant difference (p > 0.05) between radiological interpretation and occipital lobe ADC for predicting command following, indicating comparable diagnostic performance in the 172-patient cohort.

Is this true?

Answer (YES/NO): YES